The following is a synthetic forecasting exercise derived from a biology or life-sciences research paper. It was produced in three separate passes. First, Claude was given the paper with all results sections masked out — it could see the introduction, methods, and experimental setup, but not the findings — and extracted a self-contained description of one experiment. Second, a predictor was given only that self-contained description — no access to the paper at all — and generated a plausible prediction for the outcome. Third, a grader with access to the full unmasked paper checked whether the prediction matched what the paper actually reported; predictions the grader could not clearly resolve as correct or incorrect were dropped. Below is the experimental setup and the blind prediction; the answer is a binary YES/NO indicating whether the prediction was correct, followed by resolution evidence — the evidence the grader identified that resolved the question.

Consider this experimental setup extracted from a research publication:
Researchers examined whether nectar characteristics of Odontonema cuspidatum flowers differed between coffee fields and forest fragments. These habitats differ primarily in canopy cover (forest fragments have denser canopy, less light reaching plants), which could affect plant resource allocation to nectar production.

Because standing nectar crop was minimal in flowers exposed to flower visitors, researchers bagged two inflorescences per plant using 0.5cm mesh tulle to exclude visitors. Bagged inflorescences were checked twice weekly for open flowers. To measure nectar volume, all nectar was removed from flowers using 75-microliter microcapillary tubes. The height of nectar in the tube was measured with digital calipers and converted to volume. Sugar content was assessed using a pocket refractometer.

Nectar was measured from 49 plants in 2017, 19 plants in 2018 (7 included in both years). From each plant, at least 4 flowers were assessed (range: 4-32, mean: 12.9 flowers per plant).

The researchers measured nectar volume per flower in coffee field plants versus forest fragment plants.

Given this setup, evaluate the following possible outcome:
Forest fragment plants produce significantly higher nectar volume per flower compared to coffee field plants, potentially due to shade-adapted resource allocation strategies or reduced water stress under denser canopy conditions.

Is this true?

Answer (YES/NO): NO